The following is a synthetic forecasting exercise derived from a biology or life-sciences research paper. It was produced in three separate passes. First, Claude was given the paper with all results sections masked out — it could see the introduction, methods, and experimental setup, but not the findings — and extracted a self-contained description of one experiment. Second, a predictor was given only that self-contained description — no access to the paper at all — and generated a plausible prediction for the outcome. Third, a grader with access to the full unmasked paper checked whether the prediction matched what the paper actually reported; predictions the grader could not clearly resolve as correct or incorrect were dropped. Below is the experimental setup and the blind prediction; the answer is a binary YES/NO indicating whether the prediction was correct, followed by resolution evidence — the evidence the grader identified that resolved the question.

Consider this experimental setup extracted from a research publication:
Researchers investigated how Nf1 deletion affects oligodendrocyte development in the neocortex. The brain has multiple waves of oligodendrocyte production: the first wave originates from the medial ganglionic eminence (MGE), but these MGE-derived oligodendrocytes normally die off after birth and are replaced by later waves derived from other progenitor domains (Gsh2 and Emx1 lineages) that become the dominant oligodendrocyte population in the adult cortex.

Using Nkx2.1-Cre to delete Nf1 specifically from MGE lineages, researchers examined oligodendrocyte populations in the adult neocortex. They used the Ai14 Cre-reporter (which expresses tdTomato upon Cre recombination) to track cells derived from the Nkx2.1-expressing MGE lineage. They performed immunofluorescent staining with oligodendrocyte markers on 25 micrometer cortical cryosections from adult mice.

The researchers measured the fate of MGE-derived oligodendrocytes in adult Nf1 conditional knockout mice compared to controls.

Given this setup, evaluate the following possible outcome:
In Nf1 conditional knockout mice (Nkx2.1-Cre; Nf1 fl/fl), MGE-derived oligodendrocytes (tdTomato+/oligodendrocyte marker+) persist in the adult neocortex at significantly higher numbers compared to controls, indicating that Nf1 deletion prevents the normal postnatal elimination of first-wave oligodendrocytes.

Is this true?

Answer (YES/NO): YES